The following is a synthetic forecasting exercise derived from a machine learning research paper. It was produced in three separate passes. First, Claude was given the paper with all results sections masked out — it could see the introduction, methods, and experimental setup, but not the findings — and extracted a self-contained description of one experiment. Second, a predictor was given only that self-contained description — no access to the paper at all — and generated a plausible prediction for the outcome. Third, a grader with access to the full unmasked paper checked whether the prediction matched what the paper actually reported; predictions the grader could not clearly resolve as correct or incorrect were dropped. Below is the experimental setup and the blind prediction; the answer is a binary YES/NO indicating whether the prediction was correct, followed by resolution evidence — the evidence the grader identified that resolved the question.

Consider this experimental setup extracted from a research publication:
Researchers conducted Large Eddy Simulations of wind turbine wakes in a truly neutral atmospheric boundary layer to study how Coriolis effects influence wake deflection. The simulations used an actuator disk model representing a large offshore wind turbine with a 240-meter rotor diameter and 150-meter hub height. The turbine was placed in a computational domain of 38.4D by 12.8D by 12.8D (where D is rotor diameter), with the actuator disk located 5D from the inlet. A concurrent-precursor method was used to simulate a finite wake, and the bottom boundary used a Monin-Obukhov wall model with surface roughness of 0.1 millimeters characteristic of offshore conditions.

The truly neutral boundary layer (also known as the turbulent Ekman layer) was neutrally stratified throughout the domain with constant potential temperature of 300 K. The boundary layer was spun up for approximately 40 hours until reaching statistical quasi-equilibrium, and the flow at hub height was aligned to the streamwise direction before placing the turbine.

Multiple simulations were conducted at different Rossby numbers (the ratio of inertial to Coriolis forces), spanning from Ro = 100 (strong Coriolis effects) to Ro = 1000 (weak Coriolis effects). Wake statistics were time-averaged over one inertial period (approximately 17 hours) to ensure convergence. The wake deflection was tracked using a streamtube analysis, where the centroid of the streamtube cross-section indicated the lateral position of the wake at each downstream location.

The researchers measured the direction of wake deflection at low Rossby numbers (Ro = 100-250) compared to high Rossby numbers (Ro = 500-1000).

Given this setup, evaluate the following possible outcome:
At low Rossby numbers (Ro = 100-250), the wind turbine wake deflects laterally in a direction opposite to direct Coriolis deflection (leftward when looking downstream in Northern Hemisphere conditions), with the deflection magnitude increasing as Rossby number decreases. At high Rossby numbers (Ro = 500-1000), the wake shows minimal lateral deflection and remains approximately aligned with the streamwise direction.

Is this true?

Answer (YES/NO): NO